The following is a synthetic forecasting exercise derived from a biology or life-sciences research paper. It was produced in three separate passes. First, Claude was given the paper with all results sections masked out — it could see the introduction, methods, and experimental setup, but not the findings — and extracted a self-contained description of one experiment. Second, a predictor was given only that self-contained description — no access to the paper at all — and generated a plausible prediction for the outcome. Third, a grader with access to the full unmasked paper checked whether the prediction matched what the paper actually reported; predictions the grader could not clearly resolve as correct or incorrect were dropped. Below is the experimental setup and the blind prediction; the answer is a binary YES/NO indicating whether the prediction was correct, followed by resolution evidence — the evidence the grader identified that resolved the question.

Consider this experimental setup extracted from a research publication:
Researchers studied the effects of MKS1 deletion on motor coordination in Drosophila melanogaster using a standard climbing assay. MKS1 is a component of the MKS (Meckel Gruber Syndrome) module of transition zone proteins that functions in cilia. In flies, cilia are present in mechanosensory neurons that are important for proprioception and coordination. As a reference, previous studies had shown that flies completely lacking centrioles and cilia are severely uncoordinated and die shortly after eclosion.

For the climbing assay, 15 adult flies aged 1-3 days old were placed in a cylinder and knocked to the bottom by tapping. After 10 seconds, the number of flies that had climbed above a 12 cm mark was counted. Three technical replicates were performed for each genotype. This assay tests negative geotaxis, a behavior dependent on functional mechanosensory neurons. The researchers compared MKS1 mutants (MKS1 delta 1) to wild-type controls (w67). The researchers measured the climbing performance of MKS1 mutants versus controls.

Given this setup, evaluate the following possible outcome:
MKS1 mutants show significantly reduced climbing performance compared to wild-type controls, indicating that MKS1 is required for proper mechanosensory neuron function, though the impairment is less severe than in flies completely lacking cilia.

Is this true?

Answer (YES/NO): NO